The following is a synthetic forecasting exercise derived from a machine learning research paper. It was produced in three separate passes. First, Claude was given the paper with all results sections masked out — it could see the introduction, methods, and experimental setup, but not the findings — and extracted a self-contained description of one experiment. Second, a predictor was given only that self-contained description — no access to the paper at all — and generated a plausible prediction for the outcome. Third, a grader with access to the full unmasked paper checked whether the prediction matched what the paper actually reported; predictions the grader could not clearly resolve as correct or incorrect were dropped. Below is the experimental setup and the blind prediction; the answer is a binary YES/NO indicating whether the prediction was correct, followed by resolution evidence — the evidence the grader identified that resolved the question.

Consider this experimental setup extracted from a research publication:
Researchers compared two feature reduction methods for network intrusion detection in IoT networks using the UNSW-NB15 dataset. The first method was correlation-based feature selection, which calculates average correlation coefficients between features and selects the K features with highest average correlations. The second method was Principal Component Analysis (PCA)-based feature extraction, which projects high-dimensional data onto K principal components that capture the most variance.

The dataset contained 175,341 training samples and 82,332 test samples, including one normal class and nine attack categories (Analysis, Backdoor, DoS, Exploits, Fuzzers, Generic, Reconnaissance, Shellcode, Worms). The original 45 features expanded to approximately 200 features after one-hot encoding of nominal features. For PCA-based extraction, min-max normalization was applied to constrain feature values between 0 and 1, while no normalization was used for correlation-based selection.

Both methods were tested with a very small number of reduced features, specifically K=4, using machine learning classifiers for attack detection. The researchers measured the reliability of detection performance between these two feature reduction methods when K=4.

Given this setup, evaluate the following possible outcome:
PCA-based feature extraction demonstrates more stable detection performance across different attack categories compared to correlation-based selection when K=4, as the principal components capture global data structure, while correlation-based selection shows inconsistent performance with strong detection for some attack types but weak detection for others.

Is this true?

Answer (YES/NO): NO